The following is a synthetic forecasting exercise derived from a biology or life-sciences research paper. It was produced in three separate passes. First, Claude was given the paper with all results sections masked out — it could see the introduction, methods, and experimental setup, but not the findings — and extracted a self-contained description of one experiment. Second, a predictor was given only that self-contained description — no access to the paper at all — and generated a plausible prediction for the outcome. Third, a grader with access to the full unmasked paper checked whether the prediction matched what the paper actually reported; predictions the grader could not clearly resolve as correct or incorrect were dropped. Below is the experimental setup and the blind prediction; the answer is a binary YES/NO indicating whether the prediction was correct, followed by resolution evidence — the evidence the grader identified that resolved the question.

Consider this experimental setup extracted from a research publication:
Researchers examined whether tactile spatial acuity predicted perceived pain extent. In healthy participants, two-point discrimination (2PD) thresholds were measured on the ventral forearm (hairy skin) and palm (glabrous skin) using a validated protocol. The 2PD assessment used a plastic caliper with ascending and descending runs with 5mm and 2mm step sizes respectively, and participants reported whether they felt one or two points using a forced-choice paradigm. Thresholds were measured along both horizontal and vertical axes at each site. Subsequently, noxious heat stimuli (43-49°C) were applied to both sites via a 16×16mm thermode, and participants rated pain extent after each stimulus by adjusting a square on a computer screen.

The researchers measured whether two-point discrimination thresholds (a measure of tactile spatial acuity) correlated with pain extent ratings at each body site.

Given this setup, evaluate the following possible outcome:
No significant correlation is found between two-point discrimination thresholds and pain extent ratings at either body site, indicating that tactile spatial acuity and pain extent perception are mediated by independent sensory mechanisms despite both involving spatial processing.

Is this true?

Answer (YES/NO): YES